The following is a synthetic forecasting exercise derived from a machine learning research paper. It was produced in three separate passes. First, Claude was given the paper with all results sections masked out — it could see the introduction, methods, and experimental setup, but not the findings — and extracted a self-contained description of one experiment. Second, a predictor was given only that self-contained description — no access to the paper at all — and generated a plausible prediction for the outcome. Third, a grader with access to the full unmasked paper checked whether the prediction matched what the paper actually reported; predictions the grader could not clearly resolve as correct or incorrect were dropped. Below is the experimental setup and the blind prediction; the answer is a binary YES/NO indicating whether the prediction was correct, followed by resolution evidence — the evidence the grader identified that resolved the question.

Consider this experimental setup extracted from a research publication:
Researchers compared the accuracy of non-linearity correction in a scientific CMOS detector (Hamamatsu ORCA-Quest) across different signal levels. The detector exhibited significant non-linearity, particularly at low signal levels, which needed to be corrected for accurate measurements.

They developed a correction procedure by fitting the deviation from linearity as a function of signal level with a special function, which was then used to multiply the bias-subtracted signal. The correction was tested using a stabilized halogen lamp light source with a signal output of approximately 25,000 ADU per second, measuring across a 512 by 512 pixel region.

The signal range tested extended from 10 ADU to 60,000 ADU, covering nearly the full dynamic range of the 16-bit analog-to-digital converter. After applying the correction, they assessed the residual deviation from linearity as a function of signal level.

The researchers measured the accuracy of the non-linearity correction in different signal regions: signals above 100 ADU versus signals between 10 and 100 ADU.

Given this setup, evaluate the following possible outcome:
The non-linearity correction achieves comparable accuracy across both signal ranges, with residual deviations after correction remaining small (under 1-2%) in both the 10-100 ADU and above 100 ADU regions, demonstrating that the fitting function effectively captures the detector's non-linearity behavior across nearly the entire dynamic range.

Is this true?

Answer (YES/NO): NO